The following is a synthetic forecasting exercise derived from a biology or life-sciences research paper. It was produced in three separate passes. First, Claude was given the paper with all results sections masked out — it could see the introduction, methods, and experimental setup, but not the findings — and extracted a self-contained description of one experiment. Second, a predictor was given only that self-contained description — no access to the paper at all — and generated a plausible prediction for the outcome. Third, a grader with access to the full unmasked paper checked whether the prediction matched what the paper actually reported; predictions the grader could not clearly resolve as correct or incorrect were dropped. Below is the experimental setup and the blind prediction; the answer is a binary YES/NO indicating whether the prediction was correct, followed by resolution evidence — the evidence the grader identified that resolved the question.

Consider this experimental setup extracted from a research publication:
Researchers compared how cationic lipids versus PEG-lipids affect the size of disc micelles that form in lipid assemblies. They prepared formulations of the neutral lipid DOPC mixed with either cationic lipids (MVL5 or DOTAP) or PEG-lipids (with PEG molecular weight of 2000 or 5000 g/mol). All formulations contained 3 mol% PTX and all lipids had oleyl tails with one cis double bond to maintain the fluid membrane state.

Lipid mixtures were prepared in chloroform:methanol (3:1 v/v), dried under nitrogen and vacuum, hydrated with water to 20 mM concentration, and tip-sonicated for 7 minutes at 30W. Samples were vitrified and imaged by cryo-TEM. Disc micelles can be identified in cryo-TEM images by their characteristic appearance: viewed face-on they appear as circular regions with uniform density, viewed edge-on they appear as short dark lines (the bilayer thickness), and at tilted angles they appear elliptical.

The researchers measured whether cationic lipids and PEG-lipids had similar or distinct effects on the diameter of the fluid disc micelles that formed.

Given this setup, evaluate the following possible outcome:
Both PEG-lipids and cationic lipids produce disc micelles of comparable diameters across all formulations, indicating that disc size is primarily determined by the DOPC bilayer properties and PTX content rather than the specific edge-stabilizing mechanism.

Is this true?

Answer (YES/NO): NO